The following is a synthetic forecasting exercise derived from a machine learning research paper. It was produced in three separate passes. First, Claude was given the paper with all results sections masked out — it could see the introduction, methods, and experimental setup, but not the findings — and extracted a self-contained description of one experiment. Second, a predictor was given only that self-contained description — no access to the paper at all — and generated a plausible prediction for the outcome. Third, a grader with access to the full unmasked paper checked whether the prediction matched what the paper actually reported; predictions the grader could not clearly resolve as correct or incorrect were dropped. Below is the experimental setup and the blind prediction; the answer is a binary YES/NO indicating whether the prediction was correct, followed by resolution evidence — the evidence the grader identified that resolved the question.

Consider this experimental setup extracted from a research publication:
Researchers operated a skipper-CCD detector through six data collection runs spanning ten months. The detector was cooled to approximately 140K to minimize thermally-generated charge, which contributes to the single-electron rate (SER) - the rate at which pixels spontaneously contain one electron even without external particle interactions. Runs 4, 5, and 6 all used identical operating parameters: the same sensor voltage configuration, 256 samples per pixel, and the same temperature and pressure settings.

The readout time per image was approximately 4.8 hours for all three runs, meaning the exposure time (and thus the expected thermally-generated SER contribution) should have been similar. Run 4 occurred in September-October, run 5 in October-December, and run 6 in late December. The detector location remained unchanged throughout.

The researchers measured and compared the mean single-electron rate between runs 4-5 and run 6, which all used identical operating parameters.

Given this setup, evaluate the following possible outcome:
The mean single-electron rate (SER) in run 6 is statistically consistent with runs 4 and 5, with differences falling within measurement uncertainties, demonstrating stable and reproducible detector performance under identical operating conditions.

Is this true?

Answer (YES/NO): NO